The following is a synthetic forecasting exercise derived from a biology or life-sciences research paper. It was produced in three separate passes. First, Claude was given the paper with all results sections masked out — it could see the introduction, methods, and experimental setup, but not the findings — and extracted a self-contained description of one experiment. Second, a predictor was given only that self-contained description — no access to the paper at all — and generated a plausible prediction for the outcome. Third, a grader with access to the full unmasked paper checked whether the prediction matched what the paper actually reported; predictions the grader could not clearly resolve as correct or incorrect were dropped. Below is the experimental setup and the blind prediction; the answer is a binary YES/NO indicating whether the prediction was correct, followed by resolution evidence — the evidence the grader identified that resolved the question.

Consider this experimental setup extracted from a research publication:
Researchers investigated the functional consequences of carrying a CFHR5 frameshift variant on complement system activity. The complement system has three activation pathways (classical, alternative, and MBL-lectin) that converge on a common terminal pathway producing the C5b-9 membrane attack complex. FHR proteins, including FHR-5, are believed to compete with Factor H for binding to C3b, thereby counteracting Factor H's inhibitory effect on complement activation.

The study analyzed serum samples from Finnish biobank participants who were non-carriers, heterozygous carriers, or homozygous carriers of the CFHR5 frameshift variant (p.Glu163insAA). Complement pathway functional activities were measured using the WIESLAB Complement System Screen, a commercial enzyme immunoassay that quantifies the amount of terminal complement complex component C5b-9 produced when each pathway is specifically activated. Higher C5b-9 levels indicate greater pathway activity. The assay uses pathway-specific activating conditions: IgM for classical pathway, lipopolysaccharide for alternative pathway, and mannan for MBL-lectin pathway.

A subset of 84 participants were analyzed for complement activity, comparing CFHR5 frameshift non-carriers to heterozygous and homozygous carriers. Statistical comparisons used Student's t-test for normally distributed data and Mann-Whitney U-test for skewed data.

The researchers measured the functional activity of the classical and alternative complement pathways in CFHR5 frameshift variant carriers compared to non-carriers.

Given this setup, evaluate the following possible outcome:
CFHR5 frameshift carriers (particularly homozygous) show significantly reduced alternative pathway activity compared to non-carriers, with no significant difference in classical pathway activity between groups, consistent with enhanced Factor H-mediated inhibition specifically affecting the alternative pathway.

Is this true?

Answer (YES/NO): NO